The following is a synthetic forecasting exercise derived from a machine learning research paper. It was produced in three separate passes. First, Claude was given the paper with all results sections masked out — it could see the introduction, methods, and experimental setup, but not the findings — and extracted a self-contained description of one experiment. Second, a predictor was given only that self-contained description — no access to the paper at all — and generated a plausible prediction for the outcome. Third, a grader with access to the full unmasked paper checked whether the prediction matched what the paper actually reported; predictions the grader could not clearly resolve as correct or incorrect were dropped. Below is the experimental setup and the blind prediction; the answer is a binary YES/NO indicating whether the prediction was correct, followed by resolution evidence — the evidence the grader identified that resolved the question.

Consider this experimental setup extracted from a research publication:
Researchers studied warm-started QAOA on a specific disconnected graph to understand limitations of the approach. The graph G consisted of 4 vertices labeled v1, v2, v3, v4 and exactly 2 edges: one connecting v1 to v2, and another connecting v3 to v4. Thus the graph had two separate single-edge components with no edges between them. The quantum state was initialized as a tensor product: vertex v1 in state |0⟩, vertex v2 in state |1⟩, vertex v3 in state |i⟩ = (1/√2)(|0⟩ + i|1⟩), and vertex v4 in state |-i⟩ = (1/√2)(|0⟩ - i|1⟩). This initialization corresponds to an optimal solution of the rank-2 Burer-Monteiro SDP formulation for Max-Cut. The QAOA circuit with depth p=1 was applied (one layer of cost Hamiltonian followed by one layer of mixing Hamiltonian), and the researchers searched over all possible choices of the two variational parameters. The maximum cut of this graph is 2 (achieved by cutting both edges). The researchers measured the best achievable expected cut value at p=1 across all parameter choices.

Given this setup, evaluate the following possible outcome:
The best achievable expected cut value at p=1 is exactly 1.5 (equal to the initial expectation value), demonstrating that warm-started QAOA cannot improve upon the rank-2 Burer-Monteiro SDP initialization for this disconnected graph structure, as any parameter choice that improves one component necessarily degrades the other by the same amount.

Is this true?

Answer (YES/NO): YES